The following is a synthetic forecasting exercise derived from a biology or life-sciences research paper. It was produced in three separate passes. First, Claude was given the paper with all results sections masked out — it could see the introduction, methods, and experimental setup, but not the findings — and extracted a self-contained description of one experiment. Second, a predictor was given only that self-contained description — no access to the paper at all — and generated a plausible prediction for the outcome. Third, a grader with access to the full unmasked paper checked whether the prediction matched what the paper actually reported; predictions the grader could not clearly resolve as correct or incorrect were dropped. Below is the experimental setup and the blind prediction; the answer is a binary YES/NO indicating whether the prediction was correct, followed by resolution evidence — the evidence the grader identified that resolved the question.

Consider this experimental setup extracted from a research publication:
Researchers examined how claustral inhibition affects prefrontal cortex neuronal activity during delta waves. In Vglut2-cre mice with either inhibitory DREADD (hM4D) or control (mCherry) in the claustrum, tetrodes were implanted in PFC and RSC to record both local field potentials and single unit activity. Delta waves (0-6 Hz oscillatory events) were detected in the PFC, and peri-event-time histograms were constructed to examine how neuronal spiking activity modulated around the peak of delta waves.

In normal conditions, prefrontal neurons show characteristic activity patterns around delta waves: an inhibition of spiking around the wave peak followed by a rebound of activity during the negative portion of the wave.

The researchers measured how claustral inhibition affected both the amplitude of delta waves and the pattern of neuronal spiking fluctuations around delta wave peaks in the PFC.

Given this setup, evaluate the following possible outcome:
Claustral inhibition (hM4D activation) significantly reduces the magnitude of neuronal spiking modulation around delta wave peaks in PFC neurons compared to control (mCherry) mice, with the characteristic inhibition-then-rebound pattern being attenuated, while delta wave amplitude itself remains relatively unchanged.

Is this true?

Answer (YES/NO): NO